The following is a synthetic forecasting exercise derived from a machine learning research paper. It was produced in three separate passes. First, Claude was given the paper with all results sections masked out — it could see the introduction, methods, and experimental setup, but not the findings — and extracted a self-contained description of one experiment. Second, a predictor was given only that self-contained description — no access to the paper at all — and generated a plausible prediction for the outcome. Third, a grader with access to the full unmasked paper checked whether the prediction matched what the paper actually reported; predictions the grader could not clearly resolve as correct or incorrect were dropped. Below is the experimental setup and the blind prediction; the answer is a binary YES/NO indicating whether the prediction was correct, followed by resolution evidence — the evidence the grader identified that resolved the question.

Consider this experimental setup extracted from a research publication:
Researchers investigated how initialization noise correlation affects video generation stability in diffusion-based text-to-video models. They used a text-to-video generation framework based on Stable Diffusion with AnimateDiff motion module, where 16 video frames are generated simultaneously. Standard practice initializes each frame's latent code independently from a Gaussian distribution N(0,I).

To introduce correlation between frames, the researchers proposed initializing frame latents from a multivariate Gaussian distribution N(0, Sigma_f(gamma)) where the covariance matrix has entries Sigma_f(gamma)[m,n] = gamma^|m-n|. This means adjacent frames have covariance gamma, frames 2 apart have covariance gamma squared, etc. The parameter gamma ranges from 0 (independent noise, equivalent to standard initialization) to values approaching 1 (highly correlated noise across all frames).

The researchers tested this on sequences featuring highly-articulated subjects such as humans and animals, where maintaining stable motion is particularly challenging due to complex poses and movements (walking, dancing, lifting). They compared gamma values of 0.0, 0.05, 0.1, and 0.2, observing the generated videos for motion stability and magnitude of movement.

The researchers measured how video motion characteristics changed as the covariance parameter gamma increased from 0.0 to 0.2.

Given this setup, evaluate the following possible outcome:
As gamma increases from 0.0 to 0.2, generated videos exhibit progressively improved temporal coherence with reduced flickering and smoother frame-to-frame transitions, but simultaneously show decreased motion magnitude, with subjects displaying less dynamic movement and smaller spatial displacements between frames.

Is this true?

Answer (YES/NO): YES